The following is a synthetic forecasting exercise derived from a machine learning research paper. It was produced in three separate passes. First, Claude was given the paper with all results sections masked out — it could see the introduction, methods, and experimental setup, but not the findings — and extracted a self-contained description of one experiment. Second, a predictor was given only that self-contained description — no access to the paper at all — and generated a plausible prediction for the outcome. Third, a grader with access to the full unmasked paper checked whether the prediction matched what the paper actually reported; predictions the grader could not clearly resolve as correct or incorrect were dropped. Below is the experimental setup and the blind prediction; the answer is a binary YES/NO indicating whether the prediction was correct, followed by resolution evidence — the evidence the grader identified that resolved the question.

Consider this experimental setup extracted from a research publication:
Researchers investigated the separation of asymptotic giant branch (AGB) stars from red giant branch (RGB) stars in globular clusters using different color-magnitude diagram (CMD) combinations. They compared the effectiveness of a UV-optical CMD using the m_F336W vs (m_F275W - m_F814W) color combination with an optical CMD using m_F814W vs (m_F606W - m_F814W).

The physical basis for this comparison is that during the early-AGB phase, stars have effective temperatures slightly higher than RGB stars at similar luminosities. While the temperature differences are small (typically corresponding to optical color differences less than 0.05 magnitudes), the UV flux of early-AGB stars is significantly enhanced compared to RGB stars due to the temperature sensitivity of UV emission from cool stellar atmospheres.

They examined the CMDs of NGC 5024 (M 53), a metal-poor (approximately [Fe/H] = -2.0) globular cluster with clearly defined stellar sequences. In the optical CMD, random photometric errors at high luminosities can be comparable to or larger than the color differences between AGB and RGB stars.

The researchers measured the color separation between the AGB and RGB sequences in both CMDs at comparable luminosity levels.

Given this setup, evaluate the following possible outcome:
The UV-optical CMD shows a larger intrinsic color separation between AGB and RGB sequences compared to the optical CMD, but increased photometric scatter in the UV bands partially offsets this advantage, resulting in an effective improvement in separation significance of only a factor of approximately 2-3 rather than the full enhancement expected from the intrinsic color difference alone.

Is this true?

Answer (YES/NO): NO